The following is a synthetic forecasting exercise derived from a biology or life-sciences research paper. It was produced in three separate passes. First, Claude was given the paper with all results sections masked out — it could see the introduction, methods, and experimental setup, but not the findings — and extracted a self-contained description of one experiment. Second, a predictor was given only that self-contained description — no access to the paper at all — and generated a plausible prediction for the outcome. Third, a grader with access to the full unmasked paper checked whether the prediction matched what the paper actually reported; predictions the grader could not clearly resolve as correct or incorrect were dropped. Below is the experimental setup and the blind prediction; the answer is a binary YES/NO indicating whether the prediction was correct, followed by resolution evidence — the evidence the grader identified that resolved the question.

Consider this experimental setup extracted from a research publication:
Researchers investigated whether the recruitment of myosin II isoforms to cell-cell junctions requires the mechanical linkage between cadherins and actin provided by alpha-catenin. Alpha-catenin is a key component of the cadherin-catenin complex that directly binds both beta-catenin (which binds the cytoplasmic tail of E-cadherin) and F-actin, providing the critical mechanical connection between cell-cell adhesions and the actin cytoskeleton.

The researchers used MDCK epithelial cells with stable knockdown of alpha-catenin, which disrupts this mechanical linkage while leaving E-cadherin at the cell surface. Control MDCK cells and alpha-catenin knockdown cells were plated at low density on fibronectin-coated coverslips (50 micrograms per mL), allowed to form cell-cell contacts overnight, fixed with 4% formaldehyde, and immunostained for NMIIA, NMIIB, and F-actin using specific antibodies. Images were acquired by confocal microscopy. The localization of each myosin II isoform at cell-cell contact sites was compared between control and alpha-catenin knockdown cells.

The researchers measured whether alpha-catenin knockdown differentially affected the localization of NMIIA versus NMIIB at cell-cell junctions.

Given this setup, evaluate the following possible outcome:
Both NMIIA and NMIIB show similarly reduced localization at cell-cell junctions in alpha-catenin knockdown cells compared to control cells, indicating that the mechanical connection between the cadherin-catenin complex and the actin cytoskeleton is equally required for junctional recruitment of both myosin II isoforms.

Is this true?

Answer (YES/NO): NO